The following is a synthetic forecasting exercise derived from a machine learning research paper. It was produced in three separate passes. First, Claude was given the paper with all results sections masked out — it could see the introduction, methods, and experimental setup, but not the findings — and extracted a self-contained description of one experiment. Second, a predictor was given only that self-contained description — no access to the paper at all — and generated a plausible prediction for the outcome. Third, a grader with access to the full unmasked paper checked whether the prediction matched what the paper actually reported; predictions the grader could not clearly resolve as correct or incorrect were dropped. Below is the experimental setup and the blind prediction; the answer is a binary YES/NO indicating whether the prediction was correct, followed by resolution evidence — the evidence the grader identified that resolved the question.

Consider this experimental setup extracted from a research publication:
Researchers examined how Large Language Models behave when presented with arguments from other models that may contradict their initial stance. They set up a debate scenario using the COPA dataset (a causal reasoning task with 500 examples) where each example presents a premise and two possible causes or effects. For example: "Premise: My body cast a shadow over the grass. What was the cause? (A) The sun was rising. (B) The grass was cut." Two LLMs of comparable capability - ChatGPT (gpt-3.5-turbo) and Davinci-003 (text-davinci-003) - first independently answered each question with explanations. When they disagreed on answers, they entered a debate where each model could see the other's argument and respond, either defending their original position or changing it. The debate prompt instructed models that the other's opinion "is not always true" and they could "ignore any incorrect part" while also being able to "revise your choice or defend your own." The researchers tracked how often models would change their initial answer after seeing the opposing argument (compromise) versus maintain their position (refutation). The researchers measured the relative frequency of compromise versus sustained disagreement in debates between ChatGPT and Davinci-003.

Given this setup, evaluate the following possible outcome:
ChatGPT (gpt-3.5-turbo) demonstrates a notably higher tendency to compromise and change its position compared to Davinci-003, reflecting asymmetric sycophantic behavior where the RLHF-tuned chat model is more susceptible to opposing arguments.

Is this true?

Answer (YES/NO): NO